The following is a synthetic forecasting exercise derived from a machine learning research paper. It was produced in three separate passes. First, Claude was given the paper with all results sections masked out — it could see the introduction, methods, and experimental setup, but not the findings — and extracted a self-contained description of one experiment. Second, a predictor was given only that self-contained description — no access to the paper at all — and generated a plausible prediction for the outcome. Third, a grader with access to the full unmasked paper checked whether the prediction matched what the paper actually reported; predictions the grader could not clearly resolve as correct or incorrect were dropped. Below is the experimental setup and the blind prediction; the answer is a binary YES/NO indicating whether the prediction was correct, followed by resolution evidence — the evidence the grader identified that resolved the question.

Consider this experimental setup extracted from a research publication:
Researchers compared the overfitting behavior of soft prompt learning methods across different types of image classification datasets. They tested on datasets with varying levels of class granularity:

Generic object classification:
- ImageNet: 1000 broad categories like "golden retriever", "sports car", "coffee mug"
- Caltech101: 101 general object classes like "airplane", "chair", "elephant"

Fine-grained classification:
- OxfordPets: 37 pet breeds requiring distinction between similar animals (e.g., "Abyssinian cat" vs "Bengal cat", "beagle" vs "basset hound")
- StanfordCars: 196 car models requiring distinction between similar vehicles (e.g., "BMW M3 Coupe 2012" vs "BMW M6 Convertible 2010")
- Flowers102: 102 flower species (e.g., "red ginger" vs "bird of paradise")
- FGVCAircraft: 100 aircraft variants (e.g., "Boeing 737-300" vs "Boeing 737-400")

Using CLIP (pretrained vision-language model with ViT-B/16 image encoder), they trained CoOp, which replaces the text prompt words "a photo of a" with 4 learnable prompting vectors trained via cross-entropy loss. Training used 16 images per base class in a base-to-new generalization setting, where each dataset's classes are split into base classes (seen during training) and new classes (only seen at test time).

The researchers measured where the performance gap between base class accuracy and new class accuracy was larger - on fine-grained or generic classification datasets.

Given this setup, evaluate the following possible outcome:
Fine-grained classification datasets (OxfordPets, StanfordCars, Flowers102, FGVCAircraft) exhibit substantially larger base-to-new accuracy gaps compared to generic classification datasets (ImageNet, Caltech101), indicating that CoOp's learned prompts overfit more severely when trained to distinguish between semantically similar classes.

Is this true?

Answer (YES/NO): NO